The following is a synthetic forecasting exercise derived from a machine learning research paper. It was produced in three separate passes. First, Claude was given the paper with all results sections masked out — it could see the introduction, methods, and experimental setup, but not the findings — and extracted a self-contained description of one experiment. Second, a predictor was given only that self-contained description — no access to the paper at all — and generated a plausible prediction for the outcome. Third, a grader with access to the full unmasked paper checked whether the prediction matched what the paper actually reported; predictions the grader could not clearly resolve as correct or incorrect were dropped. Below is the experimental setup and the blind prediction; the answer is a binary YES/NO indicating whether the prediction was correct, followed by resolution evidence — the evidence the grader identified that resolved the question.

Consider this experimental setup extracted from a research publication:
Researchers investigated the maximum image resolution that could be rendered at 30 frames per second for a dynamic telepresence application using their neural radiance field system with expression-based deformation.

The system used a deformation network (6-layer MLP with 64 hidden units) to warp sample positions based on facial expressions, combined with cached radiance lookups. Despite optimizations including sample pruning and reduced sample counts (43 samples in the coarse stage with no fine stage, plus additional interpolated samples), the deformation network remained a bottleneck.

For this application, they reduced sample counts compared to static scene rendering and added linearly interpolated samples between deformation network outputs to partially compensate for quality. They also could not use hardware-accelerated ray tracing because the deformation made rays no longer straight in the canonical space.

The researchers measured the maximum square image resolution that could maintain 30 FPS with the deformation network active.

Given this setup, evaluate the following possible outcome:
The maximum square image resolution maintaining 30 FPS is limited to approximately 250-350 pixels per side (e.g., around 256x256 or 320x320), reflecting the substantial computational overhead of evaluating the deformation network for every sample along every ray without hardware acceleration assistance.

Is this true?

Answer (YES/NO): YES